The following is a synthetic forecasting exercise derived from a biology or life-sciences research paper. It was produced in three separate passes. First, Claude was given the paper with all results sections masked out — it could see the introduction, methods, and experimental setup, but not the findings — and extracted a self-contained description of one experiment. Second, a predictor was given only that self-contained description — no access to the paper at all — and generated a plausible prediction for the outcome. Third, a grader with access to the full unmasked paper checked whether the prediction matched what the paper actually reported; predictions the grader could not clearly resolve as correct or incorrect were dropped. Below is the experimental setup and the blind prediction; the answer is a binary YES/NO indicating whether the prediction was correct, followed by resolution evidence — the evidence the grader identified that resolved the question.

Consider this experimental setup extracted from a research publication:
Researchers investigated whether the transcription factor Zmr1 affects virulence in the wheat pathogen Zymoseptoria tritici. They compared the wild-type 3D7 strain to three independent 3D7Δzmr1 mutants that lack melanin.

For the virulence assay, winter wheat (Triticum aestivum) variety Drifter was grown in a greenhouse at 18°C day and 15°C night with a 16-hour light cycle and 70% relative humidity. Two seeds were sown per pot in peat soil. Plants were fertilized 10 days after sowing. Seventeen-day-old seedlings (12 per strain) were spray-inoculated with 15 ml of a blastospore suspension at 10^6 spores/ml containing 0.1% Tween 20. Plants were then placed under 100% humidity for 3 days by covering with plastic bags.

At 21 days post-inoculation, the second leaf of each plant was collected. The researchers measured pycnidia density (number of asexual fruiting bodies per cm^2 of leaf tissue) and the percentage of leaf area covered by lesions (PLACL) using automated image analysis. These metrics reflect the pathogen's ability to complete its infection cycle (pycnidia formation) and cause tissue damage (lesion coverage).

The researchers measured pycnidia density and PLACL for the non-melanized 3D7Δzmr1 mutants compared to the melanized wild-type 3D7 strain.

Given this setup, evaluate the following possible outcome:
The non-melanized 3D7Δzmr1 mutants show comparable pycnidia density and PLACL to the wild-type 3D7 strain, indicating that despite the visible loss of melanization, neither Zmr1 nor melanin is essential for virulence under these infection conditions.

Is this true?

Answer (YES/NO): YES